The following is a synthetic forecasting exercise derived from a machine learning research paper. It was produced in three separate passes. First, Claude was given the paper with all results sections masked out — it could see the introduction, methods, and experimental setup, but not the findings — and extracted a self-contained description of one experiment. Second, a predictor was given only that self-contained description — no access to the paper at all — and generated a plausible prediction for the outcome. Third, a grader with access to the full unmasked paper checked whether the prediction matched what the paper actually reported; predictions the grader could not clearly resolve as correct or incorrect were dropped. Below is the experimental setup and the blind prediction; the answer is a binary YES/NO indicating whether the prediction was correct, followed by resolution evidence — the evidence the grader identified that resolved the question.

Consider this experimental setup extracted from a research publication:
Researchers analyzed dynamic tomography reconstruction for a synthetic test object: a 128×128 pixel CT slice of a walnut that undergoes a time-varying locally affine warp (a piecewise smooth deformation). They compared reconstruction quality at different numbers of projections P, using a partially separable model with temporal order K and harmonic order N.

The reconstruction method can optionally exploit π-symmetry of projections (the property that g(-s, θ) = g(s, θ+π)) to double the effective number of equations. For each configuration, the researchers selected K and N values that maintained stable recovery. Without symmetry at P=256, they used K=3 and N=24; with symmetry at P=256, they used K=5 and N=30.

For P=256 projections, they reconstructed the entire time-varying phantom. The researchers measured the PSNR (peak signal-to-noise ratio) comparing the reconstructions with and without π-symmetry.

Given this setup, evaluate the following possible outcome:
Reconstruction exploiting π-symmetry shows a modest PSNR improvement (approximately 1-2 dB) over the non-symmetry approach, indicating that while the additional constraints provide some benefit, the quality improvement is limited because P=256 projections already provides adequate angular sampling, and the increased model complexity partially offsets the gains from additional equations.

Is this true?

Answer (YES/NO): NO